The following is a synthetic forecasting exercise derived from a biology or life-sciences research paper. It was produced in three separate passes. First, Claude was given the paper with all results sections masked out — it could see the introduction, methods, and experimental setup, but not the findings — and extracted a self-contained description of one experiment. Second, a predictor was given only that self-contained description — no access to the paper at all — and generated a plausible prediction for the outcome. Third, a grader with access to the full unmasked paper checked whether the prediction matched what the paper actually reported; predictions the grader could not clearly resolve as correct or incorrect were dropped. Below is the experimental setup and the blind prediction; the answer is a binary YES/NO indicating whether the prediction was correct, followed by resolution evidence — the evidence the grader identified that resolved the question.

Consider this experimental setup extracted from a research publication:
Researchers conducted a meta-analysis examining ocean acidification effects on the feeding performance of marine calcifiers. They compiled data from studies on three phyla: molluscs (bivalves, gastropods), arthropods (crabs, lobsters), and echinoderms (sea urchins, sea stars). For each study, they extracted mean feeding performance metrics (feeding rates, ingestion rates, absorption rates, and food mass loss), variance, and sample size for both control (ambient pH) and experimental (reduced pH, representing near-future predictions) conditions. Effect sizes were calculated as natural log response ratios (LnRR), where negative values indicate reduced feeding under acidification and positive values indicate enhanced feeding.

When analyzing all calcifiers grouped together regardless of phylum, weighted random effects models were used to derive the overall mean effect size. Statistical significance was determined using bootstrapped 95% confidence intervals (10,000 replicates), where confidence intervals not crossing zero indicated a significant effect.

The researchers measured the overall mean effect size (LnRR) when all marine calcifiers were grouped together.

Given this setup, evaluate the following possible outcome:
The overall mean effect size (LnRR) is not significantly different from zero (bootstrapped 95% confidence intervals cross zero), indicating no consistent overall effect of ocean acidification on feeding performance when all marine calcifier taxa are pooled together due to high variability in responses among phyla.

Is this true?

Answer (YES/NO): NO